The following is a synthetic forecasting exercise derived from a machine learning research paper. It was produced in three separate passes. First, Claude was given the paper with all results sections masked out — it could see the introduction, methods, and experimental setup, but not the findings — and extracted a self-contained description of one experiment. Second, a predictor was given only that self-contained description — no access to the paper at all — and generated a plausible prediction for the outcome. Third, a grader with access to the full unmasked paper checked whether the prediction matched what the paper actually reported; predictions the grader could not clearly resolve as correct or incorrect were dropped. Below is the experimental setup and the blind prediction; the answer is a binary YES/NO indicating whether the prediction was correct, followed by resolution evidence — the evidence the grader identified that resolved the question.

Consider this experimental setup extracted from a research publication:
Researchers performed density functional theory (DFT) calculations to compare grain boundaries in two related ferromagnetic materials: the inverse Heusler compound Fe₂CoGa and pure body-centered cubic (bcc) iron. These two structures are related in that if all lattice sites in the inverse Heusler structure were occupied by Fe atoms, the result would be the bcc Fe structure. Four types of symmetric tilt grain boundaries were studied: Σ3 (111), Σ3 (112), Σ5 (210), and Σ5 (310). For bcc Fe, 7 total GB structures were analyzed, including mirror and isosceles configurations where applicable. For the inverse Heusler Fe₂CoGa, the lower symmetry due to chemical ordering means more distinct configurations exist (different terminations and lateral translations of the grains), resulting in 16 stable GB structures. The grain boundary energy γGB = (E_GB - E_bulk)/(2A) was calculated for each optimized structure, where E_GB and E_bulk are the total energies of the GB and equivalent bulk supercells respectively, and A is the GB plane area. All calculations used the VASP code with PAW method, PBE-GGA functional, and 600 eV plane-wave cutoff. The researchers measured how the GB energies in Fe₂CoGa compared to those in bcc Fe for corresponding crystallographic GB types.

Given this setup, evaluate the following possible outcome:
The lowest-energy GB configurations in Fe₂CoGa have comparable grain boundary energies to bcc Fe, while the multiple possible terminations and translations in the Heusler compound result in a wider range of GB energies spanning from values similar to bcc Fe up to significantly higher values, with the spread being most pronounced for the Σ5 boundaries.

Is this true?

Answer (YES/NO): NO